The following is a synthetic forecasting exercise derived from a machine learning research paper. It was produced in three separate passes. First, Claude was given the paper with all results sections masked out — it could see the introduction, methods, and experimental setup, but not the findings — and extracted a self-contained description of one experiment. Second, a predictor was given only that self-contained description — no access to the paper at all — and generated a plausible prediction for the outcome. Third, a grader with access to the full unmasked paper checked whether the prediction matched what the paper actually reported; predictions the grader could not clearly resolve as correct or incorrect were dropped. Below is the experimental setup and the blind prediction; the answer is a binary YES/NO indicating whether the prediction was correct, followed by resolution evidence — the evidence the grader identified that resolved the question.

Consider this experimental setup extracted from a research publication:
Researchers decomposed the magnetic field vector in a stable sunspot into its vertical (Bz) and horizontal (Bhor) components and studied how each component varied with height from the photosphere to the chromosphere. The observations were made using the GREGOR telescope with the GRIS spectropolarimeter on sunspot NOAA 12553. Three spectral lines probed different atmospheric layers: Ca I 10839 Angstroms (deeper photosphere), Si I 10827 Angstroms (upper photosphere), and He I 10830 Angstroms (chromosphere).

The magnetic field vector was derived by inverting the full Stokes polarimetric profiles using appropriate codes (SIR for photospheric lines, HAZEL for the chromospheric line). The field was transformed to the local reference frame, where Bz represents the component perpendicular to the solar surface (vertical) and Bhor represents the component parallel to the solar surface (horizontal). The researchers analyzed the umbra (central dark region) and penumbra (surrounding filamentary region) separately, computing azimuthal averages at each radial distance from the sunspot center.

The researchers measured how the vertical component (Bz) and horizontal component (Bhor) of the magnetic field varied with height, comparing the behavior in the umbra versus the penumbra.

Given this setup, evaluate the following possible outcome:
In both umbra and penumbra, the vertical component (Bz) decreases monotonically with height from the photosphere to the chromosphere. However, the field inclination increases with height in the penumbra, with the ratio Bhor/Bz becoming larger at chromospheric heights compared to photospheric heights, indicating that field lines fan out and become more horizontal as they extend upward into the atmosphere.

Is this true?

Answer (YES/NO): NO